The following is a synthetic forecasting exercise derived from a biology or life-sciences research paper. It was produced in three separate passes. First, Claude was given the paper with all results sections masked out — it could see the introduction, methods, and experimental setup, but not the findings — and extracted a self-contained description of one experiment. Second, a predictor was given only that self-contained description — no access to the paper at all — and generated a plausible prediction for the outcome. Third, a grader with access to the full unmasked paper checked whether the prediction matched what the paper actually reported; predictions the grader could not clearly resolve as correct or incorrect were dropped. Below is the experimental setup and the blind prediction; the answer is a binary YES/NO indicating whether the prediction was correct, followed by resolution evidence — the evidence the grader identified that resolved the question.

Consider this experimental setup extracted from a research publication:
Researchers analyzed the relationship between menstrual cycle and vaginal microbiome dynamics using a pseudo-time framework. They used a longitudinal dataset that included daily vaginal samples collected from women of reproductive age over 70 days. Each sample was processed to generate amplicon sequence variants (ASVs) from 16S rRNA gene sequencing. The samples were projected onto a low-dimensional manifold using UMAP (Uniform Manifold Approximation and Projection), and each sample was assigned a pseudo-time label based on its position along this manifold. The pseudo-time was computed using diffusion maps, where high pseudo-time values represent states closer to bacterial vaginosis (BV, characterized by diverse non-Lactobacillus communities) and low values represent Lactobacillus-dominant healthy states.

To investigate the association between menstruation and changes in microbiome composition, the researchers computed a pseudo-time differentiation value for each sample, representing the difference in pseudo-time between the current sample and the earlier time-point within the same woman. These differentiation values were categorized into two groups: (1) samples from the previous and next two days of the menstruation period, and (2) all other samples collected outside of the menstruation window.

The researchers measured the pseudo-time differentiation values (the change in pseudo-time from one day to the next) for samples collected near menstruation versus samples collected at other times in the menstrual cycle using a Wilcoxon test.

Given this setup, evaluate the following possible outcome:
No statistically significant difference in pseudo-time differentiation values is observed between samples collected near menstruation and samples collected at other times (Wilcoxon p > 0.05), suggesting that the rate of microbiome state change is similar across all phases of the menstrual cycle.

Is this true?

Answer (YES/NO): NO